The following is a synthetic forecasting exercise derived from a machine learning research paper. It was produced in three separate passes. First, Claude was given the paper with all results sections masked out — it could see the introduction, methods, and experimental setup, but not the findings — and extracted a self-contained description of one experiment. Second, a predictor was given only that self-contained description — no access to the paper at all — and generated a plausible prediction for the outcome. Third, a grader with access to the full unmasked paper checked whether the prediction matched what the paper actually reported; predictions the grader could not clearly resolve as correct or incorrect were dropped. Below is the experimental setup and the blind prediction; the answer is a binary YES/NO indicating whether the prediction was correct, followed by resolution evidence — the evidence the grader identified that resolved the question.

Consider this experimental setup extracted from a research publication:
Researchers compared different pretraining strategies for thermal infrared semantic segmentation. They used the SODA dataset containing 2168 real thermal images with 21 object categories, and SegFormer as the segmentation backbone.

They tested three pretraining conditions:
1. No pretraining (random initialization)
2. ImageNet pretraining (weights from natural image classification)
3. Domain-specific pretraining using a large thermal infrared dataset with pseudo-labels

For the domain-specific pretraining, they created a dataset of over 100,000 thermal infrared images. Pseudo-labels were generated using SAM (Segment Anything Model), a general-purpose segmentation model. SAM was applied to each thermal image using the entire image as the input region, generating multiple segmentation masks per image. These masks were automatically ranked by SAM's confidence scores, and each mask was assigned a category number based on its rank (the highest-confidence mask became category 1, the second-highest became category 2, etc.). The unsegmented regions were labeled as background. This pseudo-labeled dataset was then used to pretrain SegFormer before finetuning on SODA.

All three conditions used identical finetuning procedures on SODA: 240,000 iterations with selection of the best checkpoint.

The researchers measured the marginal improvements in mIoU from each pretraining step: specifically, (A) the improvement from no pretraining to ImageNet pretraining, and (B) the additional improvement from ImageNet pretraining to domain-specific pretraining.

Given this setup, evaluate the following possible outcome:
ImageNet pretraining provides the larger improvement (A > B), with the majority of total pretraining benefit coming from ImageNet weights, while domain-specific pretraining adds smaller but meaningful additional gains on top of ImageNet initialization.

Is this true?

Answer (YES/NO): YES